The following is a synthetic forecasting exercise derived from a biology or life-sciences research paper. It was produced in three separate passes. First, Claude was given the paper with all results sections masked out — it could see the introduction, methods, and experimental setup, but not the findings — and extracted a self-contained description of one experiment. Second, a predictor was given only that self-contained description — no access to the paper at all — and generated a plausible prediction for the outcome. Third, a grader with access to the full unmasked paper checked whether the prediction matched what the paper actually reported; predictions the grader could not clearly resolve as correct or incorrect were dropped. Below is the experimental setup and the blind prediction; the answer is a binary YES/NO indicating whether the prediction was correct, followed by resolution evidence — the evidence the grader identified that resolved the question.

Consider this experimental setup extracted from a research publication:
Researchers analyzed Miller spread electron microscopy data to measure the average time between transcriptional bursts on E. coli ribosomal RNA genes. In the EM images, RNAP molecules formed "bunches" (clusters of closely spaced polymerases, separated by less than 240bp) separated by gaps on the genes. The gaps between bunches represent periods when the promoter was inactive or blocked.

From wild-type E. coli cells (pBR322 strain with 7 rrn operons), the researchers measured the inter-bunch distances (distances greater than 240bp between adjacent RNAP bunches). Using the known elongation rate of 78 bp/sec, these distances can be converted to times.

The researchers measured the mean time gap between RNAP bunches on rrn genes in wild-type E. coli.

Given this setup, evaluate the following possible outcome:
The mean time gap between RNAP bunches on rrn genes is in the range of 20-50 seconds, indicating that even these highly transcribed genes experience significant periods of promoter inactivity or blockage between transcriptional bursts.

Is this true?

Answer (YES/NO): NO